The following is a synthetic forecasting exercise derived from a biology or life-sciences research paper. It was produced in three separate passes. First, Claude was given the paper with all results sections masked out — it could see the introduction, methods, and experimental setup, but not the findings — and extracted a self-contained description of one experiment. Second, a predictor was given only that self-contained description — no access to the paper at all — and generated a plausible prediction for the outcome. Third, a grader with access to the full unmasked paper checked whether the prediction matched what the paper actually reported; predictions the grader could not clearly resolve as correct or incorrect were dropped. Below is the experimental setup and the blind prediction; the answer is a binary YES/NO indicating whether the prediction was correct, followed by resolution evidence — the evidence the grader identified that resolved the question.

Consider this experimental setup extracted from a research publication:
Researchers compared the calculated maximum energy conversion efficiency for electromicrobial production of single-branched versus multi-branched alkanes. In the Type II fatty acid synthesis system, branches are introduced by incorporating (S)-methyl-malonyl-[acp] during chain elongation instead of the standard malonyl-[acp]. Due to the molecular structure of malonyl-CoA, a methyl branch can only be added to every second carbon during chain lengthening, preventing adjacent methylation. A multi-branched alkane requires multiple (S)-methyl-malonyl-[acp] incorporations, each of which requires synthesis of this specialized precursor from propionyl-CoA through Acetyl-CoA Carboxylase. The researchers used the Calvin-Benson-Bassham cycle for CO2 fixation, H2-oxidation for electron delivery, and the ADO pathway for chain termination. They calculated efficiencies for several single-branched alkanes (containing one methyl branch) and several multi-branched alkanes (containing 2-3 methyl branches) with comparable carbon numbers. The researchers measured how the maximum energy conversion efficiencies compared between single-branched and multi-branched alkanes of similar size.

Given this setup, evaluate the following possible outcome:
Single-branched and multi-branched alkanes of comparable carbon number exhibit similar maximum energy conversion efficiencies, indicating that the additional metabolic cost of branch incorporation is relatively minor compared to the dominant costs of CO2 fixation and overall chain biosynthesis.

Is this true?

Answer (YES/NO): YES